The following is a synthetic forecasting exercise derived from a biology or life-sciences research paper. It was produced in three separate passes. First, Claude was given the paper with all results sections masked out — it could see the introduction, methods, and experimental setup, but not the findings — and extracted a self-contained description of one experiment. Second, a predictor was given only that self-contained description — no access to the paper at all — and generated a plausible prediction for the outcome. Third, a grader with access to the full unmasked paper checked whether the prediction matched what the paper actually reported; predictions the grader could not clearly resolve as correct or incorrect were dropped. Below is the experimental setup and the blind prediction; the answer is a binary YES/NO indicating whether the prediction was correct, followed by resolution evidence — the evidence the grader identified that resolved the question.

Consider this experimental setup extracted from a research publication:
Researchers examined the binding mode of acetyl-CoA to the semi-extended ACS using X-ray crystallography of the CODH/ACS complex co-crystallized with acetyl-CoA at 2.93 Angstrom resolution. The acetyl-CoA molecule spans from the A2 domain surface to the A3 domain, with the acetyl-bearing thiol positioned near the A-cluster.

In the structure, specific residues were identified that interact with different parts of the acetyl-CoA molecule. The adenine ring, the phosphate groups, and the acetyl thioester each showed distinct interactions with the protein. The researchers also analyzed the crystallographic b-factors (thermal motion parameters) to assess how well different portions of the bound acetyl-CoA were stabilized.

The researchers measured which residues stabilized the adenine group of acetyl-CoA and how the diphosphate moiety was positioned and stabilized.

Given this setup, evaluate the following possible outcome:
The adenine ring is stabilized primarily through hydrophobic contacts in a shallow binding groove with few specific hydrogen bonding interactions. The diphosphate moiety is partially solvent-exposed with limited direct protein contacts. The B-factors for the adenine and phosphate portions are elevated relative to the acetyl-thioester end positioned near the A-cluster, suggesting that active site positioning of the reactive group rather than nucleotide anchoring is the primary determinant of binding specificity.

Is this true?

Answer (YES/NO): NO